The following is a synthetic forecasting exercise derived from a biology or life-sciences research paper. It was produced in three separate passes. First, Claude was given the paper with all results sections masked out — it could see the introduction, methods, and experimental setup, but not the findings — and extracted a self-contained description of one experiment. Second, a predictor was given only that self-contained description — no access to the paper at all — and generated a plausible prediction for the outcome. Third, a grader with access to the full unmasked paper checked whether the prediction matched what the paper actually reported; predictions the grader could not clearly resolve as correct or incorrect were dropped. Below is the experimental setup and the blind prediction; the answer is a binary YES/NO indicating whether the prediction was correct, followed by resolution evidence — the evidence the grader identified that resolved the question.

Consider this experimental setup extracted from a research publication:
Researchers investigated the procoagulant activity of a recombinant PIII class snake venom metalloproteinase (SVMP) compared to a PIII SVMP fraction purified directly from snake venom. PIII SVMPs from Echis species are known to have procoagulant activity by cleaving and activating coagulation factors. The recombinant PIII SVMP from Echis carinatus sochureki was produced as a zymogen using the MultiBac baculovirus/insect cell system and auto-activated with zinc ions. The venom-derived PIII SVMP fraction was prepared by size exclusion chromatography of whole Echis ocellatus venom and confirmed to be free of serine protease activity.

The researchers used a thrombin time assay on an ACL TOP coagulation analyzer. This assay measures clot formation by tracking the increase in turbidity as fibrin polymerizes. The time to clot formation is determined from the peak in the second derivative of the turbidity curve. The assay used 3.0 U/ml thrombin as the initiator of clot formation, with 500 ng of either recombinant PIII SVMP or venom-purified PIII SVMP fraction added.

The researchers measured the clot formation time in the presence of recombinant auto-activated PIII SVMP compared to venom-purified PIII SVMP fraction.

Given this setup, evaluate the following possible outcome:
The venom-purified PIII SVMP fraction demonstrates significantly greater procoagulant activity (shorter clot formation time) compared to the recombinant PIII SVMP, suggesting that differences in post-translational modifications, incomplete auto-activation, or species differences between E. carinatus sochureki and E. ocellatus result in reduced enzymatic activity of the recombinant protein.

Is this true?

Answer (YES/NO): NO